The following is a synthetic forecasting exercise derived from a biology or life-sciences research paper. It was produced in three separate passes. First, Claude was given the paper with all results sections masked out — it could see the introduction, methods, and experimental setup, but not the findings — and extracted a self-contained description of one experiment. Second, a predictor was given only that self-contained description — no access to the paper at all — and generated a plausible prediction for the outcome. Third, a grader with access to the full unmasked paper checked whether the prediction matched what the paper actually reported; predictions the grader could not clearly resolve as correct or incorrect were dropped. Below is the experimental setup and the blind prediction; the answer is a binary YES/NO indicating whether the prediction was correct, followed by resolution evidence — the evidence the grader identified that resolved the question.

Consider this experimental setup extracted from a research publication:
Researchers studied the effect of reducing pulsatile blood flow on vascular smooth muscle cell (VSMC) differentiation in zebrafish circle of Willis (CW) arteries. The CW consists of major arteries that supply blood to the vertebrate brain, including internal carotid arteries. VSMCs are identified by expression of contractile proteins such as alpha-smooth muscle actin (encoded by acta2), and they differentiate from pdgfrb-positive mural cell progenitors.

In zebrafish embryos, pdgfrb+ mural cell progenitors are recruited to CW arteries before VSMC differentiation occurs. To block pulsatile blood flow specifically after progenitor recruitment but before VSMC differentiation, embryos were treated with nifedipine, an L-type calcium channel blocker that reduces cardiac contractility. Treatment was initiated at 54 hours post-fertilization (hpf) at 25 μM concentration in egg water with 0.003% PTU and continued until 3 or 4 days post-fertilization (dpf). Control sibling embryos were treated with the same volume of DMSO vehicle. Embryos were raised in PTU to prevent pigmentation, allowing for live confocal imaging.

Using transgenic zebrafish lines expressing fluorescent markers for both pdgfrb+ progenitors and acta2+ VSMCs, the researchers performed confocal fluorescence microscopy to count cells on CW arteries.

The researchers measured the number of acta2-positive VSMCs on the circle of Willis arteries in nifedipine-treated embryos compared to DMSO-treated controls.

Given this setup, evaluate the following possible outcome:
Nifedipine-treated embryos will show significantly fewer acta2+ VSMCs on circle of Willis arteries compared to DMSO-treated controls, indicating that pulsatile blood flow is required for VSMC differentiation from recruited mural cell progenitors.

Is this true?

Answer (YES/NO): YES